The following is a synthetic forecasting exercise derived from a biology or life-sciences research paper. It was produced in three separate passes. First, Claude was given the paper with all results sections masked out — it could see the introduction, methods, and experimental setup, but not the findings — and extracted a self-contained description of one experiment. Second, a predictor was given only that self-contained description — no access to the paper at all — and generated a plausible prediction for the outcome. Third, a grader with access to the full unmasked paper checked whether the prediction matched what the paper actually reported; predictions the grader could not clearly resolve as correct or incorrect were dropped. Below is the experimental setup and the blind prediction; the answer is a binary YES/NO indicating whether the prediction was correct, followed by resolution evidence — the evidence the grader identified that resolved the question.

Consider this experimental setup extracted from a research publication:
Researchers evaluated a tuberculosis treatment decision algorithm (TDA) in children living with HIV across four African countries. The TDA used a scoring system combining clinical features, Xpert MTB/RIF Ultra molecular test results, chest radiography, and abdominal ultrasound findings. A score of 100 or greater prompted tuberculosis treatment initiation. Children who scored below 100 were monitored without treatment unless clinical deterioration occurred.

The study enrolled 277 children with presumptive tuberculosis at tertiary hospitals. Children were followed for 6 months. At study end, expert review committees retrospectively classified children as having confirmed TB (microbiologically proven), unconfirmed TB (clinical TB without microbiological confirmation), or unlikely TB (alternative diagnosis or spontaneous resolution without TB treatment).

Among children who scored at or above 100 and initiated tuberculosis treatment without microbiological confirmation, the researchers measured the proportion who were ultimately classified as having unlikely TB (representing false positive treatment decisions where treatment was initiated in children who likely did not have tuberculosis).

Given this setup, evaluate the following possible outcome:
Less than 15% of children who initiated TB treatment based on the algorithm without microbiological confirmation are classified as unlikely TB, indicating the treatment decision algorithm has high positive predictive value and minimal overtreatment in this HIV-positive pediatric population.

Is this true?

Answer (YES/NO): NO